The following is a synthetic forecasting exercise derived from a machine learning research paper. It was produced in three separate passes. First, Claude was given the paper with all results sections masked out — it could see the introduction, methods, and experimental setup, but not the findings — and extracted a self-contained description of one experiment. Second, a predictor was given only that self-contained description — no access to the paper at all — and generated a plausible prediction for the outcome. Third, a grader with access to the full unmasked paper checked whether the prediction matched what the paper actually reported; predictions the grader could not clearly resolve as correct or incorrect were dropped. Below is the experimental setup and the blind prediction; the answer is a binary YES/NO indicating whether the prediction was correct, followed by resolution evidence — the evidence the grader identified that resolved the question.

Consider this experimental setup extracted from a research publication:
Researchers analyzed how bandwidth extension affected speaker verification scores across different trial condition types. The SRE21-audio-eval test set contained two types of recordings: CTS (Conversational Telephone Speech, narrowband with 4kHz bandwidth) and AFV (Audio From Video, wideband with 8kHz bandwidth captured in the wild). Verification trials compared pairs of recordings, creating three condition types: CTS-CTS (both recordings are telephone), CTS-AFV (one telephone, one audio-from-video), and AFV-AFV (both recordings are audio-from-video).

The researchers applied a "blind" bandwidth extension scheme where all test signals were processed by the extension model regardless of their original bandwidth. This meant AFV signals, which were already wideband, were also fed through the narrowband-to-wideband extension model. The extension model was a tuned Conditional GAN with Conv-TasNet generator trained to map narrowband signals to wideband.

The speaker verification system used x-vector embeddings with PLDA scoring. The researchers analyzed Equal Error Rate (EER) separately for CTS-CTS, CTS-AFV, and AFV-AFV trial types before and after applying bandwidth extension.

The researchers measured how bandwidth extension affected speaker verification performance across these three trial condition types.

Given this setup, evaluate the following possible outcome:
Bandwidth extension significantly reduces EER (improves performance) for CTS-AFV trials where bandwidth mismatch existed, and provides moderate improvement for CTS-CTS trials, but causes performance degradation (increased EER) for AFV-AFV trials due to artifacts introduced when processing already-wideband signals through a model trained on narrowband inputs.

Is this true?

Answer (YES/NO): NO